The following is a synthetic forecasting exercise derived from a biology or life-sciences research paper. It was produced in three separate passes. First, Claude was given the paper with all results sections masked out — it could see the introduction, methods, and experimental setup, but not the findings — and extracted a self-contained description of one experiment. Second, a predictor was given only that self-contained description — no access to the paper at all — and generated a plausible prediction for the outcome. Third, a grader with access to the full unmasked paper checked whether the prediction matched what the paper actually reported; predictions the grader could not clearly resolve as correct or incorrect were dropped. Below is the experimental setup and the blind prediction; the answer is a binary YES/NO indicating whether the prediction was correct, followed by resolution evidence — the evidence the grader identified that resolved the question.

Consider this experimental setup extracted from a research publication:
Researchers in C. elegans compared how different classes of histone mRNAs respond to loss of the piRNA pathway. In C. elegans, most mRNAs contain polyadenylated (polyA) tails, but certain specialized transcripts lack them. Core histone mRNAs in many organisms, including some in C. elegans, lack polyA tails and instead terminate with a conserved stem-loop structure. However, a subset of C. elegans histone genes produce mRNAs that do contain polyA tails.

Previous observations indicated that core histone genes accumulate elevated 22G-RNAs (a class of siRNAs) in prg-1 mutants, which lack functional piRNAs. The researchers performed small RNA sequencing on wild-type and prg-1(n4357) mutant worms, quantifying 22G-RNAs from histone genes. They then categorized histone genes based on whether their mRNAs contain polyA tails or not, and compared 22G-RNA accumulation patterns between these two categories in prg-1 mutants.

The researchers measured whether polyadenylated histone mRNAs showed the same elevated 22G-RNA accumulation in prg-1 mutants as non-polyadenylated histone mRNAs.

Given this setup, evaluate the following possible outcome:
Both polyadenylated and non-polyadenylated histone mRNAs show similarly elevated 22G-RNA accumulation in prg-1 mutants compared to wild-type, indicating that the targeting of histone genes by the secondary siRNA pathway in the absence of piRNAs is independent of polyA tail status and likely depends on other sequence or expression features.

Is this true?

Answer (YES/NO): NO